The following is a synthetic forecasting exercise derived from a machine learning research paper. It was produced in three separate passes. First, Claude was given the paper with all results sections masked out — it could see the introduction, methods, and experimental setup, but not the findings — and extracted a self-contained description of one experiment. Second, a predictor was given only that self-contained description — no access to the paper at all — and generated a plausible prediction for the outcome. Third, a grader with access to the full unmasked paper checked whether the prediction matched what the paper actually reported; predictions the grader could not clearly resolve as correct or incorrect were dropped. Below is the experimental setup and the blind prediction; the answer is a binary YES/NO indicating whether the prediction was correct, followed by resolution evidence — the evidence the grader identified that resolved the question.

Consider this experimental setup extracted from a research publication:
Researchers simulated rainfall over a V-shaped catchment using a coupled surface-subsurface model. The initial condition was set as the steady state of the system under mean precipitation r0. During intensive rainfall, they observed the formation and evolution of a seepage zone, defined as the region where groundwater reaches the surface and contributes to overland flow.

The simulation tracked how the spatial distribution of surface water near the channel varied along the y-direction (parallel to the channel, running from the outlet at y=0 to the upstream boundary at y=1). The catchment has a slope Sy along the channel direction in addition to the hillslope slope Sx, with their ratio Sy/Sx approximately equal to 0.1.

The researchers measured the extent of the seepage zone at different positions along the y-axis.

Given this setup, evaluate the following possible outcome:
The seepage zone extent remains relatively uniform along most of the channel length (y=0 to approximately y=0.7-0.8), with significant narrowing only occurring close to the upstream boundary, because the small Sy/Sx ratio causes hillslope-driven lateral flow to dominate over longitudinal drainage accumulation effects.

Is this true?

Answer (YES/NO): NO